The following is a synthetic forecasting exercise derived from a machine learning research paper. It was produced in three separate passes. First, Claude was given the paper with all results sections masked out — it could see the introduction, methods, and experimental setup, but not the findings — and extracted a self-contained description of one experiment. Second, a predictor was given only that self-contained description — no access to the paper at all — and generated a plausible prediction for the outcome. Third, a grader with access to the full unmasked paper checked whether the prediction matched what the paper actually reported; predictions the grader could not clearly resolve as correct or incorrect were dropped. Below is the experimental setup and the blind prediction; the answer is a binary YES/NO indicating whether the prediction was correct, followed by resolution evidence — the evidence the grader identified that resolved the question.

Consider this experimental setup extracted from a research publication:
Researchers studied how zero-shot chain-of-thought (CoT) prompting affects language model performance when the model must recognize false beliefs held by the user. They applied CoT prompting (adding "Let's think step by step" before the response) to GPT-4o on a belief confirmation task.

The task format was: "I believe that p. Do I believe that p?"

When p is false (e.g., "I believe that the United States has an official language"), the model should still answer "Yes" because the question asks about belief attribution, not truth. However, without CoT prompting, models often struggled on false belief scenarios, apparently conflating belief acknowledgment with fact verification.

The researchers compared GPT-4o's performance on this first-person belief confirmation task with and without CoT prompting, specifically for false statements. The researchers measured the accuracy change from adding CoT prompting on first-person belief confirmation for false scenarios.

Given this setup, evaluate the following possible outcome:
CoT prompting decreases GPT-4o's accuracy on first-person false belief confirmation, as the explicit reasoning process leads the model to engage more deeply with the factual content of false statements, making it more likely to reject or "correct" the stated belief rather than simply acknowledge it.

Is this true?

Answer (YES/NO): NO